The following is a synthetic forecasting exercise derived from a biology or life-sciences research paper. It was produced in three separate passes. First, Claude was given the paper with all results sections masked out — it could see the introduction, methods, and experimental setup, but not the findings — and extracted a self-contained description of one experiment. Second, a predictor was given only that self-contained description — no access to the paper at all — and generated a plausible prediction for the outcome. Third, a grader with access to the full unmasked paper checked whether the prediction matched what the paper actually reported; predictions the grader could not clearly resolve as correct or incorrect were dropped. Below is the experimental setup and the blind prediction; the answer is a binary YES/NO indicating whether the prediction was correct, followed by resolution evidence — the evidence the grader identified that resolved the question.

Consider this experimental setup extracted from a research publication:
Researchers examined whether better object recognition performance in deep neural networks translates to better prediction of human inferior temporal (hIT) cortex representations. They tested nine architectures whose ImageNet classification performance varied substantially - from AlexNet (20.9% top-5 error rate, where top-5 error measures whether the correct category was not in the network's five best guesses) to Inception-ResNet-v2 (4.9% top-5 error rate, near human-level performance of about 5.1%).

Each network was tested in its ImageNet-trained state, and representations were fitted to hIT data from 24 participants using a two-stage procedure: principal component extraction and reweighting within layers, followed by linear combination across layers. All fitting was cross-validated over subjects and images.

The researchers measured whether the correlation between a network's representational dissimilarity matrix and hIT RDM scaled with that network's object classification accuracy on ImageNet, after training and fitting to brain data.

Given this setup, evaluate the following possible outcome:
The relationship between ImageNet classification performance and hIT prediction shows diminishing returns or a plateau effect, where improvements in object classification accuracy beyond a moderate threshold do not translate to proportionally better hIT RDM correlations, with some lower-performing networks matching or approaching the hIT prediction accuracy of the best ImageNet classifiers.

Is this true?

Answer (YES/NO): YES